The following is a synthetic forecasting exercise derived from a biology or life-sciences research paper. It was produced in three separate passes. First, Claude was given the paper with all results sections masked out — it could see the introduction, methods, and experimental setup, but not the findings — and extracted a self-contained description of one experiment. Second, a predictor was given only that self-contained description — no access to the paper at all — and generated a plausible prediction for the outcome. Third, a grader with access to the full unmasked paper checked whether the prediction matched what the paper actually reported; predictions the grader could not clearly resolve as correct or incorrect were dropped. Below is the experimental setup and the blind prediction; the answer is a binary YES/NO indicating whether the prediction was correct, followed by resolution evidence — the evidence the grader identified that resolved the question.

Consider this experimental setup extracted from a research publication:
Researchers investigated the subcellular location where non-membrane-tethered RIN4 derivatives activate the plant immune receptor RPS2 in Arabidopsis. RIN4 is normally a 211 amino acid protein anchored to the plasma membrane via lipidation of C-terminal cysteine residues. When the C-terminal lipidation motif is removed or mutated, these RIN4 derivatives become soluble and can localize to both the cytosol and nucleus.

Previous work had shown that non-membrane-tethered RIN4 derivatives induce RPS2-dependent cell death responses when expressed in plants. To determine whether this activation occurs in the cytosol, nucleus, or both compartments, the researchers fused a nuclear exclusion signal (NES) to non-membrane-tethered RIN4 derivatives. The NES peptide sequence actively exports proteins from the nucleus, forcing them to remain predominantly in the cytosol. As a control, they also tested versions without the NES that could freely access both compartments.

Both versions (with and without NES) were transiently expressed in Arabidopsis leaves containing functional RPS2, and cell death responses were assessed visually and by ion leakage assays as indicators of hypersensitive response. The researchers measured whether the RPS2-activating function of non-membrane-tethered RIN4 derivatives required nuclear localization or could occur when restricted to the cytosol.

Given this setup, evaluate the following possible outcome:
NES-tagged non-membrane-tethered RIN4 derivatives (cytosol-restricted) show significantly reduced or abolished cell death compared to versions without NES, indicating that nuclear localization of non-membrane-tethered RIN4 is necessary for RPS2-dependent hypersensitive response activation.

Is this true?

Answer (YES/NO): NO